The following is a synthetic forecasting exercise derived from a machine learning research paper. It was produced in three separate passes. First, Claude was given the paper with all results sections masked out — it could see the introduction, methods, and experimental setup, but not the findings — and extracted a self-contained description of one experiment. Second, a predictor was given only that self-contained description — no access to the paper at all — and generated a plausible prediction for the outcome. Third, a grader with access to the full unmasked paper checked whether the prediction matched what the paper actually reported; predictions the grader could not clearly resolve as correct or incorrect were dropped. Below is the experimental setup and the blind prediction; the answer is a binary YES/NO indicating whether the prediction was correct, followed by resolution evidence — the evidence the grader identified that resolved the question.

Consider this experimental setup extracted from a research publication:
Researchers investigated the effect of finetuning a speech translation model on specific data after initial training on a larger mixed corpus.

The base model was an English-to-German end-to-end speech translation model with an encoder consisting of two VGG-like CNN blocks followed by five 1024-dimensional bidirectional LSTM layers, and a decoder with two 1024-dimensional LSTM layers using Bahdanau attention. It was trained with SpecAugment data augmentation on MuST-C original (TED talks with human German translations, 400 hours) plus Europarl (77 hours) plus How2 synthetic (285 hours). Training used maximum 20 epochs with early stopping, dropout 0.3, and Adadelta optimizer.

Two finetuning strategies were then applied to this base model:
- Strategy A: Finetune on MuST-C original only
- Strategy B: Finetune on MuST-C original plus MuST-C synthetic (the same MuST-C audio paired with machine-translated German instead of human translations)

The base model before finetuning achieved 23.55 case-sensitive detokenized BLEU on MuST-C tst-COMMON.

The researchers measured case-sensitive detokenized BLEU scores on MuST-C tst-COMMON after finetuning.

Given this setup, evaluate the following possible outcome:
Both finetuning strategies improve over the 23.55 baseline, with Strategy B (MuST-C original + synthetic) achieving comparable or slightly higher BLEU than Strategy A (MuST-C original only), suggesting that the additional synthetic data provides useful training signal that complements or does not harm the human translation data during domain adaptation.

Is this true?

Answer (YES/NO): YES